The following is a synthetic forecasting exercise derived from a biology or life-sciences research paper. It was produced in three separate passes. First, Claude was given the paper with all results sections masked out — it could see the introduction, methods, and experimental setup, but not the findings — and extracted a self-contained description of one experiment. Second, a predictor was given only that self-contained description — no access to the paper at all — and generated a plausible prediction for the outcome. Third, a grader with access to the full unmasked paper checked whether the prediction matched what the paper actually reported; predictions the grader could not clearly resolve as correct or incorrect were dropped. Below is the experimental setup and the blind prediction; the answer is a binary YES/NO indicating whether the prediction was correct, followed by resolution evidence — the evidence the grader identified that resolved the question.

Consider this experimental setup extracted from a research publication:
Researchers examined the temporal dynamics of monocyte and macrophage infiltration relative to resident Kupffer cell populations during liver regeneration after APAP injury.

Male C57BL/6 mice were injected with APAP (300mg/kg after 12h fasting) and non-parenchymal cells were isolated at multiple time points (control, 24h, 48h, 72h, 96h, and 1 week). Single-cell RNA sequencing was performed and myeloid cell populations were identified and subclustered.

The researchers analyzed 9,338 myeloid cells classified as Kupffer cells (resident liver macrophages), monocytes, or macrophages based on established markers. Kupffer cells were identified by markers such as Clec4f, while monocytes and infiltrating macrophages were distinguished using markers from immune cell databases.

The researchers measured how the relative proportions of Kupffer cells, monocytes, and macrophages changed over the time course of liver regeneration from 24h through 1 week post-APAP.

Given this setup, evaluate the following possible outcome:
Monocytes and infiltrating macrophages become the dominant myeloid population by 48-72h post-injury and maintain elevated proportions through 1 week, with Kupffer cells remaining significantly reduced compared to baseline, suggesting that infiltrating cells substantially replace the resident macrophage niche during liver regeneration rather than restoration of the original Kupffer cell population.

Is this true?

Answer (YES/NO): NO